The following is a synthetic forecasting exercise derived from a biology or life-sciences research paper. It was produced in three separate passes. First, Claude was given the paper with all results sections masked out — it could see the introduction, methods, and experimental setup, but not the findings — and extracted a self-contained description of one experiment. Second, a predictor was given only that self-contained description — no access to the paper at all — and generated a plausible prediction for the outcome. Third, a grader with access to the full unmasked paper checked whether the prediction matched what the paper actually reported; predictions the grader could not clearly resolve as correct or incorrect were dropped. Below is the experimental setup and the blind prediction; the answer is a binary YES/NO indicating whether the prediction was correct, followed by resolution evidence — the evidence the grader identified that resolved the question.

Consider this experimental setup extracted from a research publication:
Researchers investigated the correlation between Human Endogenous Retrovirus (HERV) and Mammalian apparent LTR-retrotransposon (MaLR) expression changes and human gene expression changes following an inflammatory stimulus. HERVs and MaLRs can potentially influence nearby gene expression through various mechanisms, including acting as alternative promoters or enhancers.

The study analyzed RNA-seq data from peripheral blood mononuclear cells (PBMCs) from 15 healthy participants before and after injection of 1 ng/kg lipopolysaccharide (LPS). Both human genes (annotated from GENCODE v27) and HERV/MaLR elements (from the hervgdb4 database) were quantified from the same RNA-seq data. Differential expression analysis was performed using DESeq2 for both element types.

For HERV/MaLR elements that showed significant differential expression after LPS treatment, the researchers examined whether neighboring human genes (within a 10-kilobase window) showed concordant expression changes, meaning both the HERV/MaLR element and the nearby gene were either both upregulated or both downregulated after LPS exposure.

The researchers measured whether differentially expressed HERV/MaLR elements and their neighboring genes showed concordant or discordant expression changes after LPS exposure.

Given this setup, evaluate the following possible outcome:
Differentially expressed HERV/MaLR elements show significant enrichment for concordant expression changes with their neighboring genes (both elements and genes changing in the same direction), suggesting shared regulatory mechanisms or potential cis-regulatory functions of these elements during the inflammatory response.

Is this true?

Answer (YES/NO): NO